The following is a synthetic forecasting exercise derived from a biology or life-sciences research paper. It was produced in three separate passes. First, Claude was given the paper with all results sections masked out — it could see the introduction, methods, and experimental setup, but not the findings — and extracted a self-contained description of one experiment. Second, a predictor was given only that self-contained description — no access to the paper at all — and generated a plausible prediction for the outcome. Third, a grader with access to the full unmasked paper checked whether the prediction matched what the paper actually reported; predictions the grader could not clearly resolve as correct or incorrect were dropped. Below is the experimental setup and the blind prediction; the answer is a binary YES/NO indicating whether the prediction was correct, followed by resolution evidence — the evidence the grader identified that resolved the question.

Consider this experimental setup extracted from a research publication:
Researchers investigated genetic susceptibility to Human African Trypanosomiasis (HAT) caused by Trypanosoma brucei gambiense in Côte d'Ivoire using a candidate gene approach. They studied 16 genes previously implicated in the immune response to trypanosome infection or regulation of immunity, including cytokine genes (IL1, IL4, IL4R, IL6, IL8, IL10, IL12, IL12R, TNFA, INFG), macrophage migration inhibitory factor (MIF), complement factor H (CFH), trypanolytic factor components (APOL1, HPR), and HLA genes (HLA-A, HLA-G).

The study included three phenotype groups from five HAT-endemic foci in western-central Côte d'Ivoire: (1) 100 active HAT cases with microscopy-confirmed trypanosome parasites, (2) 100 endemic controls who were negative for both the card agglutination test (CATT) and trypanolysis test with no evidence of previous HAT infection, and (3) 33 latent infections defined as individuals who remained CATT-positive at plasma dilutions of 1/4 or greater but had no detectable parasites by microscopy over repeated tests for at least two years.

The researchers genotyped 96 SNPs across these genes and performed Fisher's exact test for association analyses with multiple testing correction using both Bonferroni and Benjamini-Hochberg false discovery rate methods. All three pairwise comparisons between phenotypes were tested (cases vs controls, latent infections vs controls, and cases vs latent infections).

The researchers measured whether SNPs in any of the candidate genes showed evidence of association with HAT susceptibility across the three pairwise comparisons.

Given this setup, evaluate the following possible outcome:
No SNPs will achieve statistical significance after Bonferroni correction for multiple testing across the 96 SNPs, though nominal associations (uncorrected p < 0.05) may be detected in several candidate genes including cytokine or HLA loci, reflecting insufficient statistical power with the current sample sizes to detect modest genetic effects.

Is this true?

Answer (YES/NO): YES